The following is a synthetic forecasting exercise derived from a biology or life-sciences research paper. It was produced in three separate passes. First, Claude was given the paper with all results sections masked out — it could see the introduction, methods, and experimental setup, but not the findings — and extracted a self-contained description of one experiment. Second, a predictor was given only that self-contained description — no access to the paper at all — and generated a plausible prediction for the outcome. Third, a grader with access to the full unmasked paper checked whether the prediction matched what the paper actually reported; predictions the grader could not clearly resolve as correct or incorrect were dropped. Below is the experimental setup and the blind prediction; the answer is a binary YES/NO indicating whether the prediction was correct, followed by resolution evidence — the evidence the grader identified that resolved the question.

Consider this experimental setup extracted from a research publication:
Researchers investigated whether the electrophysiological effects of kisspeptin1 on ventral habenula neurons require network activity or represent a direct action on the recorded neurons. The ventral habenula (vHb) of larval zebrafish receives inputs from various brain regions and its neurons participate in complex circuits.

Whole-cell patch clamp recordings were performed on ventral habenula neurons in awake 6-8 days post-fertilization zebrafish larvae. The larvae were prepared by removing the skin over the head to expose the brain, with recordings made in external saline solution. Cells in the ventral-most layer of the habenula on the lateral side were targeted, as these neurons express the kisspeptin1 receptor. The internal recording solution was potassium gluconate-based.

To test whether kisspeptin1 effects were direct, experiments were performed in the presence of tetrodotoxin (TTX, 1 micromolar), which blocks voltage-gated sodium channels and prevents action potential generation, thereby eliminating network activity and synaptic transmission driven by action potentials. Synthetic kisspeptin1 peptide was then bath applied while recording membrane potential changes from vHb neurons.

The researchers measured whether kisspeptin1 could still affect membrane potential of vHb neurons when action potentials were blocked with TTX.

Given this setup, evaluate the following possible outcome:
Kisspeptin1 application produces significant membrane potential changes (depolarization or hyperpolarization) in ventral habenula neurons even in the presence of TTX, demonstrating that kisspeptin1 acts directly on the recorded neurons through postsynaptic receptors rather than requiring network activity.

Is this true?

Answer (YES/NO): YES